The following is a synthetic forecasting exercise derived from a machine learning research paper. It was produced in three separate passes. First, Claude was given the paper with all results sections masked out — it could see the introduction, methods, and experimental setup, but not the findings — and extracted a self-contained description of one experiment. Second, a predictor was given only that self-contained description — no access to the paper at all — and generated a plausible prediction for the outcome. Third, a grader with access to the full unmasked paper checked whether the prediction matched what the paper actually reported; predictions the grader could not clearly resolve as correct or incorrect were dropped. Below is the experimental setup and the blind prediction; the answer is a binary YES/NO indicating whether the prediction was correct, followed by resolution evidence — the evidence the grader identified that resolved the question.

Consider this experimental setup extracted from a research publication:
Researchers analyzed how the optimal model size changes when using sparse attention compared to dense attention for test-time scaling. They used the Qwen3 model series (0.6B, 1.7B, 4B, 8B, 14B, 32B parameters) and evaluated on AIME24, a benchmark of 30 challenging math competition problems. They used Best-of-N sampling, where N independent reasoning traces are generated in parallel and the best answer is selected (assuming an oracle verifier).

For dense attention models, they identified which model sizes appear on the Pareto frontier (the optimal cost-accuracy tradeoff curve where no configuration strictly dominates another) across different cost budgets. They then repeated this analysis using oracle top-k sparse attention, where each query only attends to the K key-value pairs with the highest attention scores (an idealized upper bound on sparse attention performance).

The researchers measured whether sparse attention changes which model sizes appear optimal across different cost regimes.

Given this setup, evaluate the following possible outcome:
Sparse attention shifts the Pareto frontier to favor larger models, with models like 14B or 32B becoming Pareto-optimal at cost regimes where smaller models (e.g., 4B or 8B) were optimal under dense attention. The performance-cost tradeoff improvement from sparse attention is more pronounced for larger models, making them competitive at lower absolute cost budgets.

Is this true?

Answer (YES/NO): NO